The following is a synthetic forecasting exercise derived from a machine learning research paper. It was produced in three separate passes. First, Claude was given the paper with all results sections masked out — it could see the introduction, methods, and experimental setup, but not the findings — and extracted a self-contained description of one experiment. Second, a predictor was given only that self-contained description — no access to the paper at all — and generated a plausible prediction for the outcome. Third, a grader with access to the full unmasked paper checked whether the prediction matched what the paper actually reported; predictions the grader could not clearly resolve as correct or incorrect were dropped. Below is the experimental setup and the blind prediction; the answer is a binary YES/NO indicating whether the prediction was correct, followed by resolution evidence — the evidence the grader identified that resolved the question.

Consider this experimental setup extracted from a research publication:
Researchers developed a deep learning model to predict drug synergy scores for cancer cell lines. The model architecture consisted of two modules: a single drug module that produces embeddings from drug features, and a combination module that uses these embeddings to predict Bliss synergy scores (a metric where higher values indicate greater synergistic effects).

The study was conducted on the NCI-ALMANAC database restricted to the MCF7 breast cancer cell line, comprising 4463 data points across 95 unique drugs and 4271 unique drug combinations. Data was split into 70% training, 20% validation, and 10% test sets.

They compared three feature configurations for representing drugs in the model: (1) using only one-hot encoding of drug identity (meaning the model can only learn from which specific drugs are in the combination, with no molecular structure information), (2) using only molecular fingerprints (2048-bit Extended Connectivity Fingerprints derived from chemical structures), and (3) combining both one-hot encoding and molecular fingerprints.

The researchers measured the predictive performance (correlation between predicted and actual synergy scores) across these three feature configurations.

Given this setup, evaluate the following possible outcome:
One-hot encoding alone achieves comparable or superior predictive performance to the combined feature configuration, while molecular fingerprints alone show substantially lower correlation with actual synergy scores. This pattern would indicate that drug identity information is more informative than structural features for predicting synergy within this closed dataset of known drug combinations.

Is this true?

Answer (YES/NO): NO